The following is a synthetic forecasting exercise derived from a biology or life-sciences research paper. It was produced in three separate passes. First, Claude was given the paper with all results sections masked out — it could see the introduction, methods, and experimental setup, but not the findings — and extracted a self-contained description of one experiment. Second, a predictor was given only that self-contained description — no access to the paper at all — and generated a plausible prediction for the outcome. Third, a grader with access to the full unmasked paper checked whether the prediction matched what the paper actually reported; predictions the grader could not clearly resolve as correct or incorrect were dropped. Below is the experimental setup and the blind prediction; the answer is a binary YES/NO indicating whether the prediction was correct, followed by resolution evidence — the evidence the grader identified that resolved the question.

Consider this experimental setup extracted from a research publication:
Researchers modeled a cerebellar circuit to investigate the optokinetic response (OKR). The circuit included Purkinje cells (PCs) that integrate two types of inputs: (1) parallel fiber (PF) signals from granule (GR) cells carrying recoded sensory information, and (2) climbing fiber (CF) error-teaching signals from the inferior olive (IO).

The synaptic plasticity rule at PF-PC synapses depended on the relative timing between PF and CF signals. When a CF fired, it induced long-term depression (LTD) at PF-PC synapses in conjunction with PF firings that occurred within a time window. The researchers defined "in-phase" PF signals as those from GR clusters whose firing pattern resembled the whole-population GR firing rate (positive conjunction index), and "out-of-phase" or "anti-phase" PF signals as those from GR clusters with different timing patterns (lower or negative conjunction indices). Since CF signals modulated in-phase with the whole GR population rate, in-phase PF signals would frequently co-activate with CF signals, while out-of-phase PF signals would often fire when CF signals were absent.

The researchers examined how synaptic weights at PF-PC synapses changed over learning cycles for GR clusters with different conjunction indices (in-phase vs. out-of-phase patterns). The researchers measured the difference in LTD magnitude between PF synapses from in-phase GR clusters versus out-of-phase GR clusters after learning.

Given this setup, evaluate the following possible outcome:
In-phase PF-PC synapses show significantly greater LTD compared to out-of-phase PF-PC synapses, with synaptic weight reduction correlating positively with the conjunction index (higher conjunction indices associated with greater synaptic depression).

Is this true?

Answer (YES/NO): YES